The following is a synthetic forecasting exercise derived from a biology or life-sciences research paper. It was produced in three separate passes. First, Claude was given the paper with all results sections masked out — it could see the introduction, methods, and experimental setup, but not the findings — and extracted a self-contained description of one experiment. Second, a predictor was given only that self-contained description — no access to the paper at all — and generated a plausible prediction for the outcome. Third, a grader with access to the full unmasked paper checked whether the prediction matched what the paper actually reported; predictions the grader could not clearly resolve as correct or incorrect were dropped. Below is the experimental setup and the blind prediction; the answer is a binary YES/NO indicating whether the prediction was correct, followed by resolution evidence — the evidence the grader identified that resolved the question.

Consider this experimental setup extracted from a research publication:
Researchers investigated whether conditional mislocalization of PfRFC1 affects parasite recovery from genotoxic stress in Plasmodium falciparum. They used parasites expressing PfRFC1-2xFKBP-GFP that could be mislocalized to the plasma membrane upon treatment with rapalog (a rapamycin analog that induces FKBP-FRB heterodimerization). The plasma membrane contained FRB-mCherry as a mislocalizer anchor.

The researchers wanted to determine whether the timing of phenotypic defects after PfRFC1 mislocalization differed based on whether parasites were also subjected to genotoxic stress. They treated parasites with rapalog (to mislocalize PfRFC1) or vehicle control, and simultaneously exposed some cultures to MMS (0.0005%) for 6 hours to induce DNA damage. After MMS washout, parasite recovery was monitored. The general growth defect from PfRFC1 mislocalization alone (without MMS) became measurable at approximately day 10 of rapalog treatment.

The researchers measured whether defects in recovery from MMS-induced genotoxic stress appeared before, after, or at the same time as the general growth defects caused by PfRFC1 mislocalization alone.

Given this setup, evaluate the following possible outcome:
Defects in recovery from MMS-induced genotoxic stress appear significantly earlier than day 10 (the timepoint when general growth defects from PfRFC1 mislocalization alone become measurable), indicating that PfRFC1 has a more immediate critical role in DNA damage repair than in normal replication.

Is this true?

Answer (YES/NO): YES